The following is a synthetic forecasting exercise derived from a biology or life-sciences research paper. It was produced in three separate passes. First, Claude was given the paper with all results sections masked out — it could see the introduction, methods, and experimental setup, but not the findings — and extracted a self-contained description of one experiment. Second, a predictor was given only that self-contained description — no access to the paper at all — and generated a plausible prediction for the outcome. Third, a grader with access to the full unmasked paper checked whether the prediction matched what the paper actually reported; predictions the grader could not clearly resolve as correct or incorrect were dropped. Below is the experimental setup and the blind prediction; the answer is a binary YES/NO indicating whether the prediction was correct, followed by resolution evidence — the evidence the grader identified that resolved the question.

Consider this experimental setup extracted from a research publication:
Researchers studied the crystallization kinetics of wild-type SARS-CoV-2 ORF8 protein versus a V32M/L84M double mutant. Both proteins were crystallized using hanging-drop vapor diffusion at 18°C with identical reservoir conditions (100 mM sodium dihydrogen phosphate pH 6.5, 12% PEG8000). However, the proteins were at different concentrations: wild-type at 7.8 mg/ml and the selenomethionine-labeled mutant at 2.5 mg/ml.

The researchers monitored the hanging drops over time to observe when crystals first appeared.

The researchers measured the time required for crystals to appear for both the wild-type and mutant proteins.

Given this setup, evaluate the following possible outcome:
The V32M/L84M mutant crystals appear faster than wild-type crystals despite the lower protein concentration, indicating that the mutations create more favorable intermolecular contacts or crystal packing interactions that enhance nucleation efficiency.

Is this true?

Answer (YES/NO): YES